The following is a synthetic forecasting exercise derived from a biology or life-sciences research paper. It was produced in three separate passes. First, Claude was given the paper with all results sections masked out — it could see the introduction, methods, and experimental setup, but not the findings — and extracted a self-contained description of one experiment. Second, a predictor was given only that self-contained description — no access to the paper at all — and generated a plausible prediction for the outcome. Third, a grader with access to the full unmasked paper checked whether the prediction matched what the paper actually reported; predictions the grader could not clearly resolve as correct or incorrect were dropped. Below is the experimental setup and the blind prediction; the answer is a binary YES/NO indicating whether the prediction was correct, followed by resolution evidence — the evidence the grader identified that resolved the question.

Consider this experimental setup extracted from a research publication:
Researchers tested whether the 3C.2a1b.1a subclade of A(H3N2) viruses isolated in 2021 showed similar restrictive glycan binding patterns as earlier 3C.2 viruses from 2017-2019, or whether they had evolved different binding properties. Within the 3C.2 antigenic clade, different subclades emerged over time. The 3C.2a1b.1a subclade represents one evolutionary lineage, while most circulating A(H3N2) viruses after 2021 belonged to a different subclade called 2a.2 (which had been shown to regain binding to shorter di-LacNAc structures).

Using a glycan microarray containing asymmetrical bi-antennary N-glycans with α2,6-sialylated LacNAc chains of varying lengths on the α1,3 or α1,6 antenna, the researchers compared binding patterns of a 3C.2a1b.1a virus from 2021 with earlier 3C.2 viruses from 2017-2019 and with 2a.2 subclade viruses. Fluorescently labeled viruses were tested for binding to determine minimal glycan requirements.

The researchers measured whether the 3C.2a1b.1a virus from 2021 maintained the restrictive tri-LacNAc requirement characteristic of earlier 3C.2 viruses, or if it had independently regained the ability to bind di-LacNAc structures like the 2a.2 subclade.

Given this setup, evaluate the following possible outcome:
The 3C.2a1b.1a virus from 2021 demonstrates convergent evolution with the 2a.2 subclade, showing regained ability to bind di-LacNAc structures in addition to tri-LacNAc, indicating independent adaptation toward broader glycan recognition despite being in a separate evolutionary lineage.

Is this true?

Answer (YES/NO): NO